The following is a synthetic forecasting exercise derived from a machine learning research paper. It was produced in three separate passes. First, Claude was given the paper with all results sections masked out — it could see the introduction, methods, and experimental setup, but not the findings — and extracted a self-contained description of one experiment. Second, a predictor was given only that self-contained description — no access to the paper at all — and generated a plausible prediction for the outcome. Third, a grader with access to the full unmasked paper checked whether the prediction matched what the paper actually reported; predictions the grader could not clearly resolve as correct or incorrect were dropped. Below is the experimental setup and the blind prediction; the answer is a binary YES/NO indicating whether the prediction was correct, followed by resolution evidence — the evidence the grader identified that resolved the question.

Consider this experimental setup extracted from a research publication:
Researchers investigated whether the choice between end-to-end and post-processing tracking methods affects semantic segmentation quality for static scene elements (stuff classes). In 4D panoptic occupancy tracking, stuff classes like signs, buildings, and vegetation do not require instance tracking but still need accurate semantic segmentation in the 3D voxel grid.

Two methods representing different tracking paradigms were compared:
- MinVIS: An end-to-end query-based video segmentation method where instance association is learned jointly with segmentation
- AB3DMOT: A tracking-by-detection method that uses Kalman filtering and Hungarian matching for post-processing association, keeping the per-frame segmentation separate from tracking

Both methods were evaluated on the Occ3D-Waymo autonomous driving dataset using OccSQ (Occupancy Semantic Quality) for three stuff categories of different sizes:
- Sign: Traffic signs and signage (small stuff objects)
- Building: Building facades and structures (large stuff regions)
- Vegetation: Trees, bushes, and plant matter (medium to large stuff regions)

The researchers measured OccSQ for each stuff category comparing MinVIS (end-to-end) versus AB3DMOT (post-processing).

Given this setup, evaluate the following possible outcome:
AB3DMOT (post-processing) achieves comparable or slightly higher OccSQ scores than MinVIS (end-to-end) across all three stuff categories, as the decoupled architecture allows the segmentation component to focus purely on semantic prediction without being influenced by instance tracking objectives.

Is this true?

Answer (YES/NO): YES